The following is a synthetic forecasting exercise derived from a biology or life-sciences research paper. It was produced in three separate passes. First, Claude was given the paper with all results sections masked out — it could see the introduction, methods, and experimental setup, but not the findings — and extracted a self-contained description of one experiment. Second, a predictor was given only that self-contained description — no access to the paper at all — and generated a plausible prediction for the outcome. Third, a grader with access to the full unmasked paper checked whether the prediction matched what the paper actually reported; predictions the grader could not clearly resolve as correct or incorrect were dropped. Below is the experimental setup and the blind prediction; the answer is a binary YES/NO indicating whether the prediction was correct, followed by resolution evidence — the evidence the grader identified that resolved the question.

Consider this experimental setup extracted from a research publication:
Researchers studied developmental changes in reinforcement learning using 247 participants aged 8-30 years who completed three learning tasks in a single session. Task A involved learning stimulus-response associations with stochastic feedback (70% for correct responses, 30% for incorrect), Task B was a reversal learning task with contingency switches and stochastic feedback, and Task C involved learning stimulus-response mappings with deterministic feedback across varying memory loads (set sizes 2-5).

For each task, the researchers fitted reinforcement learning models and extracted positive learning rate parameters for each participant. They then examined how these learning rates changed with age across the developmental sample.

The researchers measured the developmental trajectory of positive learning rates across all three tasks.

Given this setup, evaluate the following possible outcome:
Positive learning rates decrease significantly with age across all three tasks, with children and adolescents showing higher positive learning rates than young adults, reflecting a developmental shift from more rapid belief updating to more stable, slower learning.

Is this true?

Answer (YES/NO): NO